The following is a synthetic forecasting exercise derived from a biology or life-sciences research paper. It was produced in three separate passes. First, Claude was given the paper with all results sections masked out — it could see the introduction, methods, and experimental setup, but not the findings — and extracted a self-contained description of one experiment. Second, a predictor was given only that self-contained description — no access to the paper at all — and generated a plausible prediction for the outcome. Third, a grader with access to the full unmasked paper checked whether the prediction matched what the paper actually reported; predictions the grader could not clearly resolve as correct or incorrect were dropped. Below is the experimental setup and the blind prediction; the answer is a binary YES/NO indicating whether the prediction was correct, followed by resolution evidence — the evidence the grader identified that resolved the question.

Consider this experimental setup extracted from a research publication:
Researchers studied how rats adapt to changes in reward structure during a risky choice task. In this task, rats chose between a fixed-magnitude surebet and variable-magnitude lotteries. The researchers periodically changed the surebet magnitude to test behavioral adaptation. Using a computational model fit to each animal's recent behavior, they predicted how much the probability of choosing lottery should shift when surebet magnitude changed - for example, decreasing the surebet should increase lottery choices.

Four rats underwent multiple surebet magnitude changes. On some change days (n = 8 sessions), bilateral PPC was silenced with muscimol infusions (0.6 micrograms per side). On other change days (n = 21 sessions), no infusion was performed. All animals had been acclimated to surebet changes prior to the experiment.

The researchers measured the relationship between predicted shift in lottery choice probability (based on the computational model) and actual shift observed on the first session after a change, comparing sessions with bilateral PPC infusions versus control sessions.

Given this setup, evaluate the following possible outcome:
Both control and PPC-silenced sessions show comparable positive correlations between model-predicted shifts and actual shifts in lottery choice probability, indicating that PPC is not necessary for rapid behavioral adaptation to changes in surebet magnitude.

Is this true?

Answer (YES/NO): NO